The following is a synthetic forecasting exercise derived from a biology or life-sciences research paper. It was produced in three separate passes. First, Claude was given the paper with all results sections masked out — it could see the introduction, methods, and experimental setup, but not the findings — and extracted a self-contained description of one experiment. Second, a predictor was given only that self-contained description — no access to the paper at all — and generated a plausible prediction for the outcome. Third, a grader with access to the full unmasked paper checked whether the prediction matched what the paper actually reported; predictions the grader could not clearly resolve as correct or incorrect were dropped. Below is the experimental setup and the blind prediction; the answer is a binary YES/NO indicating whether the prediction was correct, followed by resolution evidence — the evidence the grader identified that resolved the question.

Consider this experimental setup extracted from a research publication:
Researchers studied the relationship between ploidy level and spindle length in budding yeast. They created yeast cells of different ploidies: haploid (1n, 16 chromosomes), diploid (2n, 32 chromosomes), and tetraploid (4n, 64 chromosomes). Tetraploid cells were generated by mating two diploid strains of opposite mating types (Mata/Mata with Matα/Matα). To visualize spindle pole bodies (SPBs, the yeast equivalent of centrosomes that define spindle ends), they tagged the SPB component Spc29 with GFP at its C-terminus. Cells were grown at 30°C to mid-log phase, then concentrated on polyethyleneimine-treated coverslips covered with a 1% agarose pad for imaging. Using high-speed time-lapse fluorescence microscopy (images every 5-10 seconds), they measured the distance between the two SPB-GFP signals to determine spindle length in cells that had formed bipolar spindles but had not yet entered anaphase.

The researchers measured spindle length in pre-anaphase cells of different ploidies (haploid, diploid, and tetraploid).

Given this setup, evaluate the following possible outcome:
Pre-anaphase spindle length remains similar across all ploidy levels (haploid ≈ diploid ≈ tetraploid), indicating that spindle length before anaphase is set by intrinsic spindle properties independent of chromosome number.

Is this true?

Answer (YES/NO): NO